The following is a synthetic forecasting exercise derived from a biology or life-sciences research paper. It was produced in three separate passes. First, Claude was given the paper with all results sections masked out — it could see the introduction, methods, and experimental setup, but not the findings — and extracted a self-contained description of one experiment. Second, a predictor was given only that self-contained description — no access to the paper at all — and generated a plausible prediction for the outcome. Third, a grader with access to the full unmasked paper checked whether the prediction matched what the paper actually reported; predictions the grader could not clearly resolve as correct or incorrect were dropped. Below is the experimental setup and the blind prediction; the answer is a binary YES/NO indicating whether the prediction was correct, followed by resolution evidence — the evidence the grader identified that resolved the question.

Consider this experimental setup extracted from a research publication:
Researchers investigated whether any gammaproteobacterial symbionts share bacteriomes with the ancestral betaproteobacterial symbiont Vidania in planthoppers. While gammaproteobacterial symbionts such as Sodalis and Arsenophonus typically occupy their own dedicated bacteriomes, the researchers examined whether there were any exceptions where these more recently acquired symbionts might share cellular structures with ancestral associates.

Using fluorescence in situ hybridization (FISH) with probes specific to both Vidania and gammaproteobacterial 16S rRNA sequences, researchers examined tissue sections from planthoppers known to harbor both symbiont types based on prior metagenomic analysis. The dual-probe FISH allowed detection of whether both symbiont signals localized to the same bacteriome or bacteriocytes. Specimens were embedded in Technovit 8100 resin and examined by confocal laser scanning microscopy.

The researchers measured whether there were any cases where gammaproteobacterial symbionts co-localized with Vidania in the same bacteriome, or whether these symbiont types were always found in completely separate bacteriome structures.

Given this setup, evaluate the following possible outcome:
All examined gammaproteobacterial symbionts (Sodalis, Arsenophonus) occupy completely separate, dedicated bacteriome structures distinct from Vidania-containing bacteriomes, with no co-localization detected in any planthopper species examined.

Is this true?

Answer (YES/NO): NO